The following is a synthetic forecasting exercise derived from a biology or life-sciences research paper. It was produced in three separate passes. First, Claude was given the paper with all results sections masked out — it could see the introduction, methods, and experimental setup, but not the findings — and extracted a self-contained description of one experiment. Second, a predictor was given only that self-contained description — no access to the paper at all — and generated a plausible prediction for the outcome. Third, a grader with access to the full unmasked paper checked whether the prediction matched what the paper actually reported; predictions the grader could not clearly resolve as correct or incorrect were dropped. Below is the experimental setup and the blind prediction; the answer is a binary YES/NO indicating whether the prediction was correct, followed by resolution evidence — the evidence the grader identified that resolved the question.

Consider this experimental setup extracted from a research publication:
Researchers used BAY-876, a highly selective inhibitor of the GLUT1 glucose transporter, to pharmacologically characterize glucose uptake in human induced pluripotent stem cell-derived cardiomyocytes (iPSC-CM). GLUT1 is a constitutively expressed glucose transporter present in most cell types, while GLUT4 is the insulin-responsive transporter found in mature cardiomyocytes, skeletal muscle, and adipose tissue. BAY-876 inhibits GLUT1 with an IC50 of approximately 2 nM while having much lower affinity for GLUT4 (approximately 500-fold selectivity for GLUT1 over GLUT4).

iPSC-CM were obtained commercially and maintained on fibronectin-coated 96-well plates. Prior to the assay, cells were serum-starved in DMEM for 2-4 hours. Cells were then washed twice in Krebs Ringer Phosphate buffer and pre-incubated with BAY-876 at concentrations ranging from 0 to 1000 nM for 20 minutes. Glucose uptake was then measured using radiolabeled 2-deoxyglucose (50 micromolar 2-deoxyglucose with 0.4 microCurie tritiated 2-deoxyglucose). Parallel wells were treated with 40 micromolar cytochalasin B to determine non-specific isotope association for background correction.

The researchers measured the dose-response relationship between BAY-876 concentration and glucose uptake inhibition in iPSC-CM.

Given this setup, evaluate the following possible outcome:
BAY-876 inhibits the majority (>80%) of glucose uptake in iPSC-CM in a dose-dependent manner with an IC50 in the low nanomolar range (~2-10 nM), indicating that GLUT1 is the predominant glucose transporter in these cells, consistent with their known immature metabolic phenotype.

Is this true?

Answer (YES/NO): NO